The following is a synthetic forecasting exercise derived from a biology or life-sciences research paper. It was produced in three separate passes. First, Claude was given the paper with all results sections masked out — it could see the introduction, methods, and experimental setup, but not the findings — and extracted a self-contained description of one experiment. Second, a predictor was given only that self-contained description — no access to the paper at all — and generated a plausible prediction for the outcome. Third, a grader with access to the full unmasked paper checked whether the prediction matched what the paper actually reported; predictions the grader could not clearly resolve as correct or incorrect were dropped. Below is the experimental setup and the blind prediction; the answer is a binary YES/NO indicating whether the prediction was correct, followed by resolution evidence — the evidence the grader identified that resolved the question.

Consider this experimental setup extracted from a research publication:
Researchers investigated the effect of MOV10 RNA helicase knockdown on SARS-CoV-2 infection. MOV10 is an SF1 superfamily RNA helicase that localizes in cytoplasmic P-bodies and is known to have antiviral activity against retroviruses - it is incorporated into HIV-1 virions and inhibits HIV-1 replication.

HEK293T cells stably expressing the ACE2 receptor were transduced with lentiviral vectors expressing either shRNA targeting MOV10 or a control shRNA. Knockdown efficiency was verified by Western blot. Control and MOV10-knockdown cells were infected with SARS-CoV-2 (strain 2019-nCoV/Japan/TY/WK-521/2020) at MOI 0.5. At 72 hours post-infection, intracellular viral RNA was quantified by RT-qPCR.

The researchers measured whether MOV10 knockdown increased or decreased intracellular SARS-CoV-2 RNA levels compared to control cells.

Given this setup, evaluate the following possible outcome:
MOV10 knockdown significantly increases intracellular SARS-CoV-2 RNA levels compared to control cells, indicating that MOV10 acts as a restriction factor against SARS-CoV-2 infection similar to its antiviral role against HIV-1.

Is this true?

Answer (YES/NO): YES